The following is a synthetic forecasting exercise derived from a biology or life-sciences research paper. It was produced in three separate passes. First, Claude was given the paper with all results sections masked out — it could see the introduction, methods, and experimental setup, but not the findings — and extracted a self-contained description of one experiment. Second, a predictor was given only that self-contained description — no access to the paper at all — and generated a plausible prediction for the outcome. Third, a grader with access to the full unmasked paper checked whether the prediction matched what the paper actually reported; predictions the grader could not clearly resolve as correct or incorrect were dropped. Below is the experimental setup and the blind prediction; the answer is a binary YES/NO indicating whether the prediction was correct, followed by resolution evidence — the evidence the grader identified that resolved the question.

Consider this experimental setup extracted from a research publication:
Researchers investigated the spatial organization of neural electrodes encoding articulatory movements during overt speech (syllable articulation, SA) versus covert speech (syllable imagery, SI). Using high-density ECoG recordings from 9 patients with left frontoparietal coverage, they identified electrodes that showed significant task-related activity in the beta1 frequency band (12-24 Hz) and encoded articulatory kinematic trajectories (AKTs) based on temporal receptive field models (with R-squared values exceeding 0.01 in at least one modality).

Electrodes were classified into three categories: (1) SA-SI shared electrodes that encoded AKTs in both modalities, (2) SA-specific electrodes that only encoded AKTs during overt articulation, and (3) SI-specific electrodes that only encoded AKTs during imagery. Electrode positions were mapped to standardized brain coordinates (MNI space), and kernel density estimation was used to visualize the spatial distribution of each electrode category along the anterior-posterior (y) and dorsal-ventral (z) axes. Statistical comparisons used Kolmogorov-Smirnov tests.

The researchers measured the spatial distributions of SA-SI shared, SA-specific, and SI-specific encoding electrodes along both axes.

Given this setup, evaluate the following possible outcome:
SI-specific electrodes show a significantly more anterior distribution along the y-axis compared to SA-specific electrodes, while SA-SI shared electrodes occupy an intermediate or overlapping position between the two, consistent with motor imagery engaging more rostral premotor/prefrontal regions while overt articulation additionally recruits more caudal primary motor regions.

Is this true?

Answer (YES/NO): NO